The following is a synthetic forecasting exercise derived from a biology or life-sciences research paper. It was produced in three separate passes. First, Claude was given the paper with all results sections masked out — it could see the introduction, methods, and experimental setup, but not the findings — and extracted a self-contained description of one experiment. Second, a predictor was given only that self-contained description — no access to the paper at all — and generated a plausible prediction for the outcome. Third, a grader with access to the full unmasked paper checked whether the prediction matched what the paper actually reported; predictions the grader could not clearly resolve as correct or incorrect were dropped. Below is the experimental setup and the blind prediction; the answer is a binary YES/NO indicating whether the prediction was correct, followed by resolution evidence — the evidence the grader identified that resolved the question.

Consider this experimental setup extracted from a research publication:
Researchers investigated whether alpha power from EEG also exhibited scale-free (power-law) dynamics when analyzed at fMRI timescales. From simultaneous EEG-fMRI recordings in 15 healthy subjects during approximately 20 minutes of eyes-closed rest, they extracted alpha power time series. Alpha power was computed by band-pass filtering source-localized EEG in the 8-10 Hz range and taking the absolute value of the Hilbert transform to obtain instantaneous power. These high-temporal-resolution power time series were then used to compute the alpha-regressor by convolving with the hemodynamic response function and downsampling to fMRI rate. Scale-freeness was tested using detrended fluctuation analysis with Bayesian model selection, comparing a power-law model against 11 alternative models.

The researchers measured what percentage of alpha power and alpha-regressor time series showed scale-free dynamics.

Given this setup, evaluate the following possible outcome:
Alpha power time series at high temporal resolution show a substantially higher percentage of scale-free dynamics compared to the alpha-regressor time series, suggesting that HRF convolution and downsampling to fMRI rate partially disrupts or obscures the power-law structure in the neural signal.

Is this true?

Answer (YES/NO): YES